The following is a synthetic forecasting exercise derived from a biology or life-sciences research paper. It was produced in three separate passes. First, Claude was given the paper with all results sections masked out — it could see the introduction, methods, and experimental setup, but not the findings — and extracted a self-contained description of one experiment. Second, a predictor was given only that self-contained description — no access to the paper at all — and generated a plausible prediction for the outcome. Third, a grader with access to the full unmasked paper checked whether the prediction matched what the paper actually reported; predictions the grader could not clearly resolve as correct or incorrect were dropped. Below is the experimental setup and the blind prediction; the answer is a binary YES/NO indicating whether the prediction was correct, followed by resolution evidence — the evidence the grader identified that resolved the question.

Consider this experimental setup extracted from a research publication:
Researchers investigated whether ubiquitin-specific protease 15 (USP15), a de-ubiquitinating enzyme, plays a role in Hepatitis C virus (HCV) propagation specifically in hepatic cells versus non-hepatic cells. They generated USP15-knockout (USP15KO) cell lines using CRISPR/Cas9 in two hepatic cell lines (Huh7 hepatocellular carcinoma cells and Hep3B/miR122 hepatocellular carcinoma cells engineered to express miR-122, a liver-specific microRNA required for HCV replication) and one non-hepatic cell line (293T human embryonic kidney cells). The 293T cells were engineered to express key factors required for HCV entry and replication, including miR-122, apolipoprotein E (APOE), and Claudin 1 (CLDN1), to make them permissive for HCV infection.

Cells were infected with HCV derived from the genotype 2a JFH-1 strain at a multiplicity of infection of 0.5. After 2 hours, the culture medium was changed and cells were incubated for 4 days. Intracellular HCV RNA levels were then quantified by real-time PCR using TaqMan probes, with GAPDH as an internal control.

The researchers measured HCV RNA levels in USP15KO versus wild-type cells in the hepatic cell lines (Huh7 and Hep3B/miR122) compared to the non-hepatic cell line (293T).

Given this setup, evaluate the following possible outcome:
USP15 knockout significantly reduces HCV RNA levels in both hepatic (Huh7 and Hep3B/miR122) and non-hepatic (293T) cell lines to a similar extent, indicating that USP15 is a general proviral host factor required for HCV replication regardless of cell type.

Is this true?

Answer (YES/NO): NO